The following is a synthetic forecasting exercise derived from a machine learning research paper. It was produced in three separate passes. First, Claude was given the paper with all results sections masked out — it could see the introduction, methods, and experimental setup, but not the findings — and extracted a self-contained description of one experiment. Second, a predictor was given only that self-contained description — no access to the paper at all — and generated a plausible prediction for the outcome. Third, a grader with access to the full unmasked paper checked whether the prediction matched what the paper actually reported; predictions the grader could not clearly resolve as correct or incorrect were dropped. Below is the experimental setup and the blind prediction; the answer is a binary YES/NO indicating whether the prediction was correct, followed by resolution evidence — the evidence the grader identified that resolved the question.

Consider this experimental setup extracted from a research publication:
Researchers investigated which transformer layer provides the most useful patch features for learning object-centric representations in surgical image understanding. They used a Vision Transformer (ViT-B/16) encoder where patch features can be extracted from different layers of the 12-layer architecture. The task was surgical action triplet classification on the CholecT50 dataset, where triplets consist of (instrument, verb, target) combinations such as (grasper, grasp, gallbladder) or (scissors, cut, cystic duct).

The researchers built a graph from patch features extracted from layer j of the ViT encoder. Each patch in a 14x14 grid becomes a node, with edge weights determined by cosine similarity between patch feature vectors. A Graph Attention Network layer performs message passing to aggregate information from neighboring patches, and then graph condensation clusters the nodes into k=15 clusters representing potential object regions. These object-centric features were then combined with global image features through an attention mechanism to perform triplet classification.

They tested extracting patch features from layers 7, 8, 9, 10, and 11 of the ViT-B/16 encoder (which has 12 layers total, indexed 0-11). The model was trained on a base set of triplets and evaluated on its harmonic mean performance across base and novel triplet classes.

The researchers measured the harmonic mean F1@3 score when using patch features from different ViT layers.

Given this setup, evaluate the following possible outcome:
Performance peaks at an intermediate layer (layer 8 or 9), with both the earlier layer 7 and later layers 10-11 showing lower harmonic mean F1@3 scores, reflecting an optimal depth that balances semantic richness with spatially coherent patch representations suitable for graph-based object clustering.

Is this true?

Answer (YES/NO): YES